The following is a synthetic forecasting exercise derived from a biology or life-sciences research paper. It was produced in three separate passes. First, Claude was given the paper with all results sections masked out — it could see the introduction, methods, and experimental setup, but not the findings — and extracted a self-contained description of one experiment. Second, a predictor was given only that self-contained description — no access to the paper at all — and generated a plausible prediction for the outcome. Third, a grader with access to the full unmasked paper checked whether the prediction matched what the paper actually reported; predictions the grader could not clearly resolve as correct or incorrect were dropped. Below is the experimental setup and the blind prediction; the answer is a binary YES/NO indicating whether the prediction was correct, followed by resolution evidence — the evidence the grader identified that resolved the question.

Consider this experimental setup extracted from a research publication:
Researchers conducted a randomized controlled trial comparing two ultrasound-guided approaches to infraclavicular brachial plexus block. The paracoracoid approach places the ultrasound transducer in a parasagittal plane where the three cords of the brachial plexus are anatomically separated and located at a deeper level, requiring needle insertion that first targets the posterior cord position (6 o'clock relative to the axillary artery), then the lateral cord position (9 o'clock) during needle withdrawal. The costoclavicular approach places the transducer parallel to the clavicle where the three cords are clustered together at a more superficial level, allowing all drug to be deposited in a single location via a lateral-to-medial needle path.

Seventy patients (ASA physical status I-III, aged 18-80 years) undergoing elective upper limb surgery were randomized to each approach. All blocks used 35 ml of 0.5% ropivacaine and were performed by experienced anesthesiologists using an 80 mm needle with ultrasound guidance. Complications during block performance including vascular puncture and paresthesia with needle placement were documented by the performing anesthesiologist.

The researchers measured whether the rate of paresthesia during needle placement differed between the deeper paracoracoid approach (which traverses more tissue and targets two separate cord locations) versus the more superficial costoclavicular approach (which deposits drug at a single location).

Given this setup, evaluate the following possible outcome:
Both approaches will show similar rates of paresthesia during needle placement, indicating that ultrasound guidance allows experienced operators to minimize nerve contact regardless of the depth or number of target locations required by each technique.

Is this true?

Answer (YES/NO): YES